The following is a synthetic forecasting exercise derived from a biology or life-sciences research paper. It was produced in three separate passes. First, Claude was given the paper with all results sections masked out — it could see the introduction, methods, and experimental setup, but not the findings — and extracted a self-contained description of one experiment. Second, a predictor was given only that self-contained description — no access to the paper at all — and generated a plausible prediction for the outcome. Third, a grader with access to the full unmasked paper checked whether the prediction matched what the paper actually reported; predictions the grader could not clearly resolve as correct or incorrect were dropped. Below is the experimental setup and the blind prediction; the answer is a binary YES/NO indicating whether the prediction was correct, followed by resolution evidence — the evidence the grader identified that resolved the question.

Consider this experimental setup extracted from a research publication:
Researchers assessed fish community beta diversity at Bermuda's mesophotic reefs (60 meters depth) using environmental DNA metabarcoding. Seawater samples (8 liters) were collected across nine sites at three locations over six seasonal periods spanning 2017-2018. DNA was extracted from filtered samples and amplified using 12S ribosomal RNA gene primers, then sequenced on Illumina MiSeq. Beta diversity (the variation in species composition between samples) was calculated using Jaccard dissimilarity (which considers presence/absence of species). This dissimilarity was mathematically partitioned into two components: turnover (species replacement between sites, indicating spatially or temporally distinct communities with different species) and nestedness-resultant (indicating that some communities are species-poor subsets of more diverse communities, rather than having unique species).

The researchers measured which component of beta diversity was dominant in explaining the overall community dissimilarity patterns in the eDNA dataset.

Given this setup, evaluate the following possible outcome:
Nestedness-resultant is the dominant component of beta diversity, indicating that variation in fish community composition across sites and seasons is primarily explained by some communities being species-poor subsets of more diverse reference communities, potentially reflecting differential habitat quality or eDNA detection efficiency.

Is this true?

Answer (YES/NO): NO